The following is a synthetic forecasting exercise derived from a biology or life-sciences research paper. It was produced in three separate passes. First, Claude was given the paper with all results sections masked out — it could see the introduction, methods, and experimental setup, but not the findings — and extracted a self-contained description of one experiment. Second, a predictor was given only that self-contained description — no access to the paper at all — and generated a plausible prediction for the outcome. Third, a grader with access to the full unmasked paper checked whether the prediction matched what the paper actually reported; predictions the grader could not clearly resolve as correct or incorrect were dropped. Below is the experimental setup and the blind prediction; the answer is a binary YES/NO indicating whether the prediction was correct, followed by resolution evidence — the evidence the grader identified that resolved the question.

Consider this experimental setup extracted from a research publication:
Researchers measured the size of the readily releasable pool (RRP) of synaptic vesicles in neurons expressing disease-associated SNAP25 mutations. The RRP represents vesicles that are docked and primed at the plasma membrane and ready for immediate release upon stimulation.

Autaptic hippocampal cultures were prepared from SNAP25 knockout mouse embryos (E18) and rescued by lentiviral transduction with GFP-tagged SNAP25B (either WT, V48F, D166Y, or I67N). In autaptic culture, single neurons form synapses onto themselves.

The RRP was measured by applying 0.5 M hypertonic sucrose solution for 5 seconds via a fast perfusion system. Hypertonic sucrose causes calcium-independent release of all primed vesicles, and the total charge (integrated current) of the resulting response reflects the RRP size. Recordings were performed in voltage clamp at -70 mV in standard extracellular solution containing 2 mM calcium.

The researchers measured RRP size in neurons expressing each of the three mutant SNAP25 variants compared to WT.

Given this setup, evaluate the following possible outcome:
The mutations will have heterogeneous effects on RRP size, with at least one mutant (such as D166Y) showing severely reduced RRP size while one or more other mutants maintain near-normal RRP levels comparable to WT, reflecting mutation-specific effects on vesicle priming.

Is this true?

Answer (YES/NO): NO